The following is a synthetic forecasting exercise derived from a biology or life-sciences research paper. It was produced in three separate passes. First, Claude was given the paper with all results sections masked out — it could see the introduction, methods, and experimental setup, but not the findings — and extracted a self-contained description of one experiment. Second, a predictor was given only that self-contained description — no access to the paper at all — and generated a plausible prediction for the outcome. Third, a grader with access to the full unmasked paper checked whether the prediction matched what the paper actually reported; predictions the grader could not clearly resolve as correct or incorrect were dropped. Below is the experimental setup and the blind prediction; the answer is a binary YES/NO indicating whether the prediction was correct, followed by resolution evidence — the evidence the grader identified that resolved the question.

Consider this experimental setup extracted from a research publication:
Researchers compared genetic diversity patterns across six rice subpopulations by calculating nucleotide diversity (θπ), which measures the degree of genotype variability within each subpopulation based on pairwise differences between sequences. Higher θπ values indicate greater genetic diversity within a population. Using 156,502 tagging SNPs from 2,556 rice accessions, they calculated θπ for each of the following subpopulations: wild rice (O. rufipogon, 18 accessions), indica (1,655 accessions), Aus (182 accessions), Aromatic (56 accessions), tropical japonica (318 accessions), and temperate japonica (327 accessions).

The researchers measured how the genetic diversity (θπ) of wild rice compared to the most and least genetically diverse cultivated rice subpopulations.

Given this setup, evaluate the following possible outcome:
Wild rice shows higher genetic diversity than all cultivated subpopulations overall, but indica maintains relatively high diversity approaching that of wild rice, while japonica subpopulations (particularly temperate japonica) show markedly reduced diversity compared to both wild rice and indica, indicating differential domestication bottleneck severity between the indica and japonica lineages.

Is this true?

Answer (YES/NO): YES